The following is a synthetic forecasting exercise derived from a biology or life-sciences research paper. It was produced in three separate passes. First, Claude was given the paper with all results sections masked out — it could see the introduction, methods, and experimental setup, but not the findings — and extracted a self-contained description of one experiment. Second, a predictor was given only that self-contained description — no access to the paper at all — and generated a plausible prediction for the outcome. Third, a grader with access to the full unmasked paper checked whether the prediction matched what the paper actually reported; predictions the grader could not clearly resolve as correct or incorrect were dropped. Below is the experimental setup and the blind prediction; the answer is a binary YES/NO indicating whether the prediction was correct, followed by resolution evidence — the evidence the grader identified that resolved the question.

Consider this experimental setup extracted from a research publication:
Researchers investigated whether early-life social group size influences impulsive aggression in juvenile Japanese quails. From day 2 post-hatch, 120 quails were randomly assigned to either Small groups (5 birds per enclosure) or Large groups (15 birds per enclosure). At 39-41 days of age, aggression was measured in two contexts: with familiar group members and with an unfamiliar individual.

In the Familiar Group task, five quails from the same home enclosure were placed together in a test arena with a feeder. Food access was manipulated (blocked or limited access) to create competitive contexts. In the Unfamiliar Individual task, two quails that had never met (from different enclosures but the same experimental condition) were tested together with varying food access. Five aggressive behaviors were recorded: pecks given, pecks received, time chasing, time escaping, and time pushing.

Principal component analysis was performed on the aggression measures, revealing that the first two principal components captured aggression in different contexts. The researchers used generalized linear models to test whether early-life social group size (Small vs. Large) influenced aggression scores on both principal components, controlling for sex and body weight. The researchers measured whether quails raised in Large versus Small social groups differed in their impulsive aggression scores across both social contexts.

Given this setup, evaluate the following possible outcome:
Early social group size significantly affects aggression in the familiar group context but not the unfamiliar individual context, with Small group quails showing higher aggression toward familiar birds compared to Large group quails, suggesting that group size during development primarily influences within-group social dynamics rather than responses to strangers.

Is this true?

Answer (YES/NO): NO